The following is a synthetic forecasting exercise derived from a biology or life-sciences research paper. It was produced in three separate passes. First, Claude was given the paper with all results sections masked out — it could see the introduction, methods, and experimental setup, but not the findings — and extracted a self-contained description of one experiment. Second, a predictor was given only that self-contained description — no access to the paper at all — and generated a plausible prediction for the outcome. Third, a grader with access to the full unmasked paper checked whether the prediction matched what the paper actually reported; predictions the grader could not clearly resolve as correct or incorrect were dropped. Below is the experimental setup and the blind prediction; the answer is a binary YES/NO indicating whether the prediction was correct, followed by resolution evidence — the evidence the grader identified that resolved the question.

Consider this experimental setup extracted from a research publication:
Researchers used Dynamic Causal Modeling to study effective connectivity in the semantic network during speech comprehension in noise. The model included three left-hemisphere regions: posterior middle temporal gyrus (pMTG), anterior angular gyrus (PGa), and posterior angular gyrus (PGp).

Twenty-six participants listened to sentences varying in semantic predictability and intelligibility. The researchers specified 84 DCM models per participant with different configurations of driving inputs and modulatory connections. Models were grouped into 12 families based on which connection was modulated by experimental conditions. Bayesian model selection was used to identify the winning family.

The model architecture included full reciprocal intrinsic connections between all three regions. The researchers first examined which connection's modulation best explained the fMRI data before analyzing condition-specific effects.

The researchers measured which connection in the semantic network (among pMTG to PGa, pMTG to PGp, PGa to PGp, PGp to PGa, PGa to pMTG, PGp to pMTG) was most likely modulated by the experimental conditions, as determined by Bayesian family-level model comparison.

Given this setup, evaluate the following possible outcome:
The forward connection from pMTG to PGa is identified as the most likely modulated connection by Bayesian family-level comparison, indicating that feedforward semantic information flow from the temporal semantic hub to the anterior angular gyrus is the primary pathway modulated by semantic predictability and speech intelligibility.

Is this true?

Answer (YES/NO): NO